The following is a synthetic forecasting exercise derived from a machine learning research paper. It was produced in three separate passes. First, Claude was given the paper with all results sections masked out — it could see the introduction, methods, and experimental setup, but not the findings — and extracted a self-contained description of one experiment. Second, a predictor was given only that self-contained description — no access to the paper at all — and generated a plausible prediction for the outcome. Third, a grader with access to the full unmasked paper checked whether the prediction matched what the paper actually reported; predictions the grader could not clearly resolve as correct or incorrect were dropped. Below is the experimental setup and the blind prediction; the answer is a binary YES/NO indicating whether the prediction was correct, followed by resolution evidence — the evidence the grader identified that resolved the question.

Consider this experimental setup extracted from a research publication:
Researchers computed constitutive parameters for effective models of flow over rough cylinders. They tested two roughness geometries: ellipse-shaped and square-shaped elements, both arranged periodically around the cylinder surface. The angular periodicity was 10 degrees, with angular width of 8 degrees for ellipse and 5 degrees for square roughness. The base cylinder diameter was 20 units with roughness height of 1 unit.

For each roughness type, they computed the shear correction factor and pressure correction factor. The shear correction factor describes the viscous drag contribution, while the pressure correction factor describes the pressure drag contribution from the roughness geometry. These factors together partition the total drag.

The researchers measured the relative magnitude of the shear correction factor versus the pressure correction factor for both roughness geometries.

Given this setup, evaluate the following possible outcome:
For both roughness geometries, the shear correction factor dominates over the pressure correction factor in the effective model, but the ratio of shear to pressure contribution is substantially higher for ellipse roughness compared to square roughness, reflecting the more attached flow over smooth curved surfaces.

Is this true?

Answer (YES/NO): NO